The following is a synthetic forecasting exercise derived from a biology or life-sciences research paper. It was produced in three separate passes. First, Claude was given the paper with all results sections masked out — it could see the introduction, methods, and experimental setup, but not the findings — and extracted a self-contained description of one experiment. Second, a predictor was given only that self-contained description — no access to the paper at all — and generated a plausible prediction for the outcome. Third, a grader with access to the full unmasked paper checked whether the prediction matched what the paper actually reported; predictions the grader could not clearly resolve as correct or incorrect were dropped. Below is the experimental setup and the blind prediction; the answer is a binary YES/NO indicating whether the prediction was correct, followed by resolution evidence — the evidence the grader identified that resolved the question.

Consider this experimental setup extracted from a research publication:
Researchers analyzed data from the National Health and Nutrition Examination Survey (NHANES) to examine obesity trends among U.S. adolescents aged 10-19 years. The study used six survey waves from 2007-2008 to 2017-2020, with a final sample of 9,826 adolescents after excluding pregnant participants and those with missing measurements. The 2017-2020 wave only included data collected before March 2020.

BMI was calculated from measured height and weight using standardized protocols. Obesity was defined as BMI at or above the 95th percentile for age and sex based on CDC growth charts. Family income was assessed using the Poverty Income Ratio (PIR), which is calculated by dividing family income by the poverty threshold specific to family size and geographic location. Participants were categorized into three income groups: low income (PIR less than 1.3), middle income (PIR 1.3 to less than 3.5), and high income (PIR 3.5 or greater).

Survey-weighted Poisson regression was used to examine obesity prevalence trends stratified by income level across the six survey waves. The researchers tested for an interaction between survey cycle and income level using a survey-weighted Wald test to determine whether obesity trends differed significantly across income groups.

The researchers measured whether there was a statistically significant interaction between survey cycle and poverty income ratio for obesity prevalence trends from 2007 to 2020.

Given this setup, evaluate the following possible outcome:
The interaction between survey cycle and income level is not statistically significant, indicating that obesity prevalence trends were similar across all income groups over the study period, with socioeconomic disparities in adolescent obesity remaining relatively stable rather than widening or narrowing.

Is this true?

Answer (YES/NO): NO